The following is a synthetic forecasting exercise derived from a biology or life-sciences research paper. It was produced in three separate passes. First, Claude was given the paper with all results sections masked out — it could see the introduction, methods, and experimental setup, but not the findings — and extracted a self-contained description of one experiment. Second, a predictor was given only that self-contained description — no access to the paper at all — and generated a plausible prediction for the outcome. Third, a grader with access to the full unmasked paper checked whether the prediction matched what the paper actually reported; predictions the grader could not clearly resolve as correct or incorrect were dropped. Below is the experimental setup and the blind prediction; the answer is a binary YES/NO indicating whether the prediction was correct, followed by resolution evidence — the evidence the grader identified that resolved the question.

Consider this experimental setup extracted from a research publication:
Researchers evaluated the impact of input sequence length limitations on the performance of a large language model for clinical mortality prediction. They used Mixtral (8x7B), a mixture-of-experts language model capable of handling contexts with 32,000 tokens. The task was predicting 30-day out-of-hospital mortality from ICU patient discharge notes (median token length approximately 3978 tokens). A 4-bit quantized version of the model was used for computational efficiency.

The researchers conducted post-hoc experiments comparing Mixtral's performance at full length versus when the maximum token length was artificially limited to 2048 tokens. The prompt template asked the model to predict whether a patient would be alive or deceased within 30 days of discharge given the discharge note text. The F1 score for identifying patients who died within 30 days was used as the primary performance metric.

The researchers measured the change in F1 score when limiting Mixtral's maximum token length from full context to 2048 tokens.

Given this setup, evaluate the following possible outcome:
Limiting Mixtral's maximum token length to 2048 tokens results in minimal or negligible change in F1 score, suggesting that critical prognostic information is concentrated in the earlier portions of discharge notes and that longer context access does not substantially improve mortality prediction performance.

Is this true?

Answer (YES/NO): NO